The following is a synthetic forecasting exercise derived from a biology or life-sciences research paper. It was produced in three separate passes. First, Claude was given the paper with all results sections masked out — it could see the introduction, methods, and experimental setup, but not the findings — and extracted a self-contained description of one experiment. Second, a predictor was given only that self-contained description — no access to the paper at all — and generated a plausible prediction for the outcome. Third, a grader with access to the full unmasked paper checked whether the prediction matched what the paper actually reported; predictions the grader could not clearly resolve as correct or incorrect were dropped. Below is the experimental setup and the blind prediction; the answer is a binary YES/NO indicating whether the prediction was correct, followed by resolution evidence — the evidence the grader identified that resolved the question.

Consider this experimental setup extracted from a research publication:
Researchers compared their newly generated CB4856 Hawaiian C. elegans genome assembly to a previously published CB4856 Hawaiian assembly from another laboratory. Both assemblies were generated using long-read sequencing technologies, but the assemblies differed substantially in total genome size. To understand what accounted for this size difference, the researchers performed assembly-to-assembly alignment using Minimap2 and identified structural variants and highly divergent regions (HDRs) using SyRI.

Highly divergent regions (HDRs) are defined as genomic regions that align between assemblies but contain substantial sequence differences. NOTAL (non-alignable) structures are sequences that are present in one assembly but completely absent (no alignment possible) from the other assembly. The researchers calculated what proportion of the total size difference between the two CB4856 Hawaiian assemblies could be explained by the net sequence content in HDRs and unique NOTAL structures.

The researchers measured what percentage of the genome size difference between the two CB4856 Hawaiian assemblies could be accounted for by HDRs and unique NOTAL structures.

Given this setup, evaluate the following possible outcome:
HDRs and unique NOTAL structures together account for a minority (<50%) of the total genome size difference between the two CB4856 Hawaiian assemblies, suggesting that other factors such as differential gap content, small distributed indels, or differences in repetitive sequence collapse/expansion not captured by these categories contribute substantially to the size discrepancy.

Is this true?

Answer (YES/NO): NO